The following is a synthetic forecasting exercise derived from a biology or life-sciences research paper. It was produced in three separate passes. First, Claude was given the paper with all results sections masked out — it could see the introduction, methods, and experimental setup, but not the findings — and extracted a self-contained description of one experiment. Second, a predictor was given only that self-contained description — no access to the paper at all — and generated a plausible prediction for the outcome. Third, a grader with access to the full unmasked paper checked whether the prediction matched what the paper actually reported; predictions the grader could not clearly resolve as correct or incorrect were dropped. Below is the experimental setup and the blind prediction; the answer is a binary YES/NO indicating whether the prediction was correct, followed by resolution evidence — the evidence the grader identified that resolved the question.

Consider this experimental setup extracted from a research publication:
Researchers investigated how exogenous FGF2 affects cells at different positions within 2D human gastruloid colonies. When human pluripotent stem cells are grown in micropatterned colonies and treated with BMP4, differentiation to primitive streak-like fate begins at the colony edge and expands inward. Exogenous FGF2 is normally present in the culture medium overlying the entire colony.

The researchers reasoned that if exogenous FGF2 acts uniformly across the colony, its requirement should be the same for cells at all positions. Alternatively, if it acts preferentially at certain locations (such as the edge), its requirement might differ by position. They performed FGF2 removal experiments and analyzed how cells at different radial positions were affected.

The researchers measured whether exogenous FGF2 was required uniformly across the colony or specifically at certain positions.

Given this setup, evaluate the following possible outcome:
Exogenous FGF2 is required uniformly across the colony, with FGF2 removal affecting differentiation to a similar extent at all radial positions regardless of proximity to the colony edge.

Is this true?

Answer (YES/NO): NO